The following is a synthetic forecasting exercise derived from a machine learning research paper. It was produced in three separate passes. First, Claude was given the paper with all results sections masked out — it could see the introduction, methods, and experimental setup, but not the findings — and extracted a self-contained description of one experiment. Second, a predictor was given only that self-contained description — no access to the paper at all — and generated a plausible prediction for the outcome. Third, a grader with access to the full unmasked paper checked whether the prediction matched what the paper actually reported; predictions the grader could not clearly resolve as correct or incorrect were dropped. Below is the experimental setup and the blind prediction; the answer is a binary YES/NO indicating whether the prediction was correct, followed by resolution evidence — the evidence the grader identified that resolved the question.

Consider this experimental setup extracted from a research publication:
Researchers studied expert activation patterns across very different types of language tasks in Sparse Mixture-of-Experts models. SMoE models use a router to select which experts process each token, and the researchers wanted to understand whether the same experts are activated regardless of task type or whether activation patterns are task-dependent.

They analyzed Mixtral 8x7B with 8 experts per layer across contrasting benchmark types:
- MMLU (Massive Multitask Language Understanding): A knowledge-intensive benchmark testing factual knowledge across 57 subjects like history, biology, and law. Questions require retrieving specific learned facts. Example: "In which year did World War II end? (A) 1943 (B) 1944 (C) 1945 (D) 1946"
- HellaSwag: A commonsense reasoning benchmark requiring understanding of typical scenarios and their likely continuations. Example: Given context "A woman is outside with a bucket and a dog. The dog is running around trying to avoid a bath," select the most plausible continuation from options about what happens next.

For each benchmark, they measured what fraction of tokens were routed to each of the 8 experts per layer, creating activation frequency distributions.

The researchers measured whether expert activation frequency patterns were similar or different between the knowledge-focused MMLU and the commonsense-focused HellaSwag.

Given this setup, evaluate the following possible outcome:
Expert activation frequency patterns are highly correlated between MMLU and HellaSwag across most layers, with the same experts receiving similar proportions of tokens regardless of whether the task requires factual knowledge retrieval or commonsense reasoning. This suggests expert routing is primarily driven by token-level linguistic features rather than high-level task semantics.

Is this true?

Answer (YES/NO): NO